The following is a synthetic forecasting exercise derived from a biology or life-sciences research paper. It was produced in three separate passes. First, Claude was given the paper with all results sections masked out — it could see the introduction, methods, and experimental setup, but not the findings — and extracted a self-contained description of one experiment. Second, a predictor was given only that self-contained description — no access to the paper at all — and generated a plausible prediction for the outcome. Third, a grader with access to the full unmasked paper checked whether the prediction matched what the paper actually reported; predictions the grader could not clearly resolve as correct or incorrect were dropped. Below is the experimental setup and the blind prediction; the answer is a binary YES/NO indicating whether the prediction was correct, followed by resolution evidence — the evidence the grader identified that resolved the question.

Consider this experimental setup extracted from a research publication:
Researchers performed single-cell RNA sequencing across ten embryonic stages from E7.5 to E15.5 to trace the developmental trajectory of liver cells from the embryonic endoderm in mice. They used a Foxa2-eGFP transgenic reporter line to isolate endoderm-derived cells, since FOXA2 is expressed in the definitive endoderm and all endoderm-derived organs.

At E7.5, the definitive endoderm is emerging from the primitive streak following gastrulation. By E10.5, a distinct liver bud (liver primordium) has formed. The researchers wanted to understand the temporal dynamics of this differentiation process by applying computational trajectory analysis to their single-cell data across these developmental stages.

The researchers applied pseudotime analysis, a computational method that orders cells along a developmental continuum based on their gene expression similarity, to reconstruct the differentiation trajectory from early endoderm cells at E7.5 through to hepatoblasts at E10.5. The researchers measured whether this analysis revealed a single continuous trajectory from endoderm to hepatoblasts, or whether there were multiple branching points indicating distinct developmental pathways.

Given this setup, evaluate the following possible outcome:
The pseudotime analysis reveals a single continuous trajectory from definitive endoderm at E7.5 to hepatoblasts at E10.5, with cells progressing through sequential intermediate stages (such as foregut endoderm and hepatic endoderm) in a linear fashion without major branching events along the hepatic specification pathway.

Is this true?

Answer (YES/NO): YES